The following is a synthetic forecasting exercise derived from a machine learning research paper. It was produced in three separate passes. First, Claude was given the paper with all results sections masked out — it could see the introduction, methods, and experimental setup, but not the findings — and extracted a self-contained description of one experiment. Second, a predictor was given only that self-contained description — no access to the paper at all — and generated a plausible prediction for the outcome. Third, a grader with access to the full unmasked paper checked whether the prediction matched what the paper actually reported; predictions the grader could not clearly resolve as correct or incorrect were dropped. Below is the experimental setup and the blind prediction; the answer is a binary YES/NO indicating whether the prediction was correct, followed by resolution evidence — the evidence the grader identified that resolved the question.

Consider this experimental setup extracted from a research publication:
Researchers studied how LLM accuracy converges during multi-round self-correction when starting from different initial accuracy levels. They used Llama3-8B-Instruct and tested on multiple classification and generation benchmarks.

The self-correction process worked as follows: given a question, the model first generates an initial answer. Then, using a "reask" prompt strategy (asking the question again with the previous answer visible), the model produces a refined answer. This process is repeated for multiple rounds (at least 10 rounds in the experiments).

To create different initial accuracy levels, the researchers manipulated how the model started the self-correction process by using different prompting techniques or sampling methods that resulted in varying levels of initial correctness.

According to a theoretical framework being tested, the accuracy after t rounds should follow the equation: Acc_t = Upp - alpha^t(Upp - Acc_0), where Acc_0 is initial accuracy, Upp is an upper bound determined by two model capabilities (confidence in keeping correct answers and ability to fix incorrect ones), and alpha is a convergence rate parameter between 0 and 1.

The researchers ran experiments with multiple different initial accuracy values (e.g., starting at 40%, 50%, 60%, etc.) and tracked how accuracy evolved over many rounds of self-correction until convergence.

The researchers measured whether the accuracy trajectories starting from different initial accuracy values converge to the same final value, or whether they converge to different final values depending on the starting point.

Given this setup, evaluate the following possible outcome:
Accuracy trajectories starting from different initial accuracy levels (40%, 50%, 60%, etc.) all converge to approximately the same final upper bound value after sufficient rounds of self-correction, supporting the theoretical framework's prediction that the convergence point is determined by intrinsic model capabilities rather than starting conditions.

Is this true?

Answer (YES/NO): YES